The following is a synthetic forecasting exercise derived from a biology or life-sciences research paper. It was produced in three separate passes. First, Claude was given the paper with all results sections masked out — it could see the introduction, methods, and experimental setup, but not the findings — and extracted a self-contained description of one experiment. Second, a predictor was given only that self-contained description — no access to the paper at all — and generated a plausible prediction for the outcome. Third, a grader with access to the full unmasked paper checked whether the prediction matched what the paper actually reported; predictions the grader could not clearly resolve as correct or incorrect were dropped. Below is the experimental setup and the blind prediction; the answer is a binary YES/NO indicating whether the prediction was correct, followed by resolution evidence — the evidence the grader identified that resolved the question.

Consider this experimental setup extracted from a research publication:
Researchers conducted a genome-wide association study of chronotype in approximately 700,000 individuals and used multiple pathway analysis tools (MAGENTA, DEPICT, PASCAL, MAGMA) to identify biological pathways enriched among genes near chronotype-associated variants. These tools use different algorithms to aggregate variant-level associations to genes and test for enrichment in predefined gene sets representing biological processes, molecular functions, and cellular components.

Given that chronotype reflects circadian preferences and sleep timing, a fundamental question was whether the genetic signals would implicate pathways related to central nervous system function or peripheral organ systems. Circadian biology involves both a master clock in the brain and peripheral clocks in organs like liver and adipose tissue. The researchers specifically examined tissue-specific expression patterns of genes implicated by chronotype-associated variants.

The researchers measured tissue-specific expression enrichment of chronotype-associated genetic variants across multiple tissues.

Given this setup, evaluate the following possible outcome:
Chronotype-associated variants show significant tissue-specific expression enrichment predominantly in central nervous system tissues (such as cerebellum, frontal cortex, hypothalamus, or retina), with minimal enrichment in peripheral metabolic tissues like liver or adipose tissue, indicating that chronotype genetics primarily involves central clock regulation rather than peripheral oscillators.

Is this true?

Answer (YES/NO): YES